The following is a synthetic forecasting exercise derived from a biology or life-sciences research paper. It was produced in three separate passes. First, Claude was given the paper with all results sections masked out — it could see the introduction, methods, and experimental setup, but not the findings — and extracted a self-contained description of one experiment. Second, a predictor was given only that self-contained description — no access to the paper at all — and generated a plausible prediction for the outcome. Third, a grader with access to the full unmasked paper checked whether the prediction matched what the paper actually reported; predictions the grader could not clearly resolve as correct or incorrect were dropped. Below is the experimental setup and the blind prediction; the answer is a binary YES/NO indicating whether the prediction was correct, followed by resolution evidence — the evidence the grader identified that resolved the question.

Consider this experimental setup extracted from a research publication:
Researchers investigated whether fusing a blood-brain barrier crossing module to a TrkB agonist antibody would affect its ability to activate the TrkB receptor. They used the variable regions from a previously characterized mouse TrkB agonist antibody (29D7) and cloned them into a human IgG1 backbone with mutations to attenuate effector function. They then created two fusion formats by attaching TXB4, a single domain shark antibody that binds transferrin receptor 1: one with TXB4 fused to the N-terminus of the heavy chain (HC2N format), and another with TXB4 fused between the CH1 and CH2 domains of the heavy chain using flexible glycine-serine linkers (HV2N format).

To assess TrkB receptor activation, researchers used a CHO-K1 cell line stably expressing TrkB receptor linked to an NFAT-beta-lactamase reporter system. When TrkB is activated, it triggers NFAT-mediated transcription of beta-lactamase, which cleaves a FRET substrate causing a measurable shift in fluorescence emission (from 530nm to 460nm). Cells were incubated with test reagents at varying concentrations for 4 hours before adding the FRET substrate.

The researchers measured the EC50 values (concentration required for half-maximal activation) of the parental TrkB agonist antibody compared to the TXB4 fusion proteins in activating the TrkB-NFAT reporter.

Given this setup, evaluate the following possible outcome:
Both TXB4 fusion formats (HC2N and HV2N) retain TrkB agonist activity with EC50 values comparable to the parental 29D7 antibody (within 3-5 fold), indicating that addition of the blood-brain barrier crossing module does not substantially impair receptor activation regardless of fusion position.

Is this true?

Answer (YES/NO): NO